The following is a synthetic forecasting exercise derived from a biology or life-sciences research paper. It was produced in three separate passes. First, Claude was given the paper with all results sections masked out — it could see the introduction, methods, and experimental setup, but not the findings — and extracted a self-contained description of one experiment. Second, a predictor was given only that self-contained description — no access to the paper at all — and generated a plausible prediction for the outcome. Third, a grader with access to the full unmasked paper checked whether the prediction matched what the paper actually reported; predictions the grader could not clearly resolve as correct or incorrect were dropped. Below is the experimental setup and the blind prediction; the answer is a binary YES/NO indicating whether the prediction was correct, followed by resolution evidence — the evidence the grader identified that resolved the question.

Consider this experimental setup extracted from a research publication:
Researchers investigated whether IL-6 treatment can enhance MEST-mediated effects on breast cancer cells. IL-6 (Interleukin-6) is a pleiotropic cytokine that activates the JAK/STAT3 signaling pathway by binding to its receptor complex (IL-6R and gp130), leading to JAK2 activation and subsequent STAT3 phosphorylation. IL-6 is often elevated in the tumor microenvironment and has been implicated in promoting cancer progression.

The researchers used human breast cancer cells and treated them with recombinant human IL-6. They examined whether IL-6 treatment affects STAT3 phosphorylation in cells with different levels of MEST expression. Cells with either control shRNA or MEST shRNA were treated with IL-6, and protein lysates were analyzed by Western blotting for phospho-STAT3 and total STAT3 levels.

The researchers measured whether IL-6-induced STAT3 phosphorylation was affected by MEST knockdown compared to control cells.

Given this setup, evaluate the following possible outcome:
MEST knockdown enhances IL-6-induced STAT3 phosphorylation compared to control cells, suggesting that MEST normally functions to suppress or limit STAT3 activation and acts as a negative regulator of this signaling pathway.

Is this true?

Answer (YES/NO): NO